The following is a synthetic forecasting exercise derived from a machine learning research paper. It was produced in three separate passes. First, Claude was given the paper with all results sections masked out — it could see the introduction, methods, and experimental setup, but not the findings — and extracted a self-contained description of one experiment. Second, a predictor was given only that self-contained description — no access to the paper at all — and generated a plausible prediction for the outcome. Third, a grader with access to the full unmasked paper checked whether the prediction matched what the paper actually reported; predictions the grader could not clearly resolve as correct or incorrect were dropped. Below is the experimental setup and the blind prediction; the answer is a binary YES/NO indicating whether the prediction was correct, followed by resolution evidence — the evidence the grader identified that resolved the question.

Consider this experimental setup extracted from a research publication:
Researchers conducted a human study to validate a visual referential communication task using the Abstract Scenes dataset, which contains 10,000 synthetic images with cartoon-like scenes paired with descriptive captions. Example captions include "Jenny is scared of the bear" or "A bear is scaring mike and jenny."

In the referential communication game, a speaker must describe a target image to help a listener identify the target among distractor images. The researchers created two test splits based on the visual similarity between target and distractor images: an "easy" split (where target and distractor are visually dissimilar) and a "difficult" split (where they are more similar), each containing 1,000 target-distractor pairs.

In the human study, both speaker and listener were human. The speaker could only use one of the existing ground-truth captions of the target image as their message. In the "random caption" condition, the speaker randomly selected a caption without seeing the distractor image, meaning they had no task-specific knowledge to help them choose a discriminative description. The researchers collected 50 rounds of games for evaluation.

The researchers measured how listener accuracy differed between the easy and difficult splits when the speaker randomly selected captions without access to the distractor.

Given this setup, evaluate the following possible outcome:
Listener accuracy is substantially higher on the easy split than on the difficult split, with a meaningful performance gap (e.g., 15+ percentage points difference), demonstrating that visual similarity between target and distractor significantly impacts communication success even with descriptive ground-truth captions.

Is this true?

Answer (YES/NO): NO